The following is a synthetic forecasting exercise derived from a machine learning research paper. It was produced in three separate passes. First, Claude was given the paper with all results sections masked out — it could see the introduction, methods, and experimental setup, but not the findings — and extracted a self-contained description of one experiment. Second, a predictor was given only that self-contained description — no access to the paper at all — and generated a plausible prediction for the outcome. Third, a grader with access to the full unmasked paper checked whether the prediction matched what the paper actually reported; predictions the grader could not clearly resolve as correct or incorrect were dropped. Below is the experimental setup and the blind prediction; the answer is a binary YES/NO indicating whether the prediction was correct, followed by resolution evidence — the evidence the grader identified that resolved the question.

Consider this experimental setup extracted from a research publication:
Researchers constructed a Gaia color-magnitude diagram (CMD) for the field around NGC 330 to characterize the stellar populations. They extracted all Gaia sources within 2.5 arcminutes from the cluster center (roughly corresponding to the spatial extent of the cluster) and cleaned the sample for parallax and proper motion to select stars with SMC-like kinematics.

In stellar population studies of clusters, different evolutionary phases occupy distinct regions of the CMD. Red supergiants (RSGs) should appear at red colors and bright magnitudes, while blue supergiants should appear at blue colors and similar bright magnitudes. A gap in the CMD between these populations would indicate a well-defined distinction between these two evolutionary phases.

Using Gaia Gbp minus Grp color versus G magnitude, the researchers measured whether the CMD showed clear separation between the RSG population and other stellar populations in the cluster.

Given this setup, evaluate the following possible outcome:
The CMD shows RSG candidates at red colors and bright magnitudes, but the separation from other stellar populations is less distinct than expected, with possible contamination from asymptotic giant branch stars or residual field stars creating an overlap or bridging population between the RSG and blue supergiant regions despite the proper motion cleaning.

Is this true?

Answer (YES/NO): NO